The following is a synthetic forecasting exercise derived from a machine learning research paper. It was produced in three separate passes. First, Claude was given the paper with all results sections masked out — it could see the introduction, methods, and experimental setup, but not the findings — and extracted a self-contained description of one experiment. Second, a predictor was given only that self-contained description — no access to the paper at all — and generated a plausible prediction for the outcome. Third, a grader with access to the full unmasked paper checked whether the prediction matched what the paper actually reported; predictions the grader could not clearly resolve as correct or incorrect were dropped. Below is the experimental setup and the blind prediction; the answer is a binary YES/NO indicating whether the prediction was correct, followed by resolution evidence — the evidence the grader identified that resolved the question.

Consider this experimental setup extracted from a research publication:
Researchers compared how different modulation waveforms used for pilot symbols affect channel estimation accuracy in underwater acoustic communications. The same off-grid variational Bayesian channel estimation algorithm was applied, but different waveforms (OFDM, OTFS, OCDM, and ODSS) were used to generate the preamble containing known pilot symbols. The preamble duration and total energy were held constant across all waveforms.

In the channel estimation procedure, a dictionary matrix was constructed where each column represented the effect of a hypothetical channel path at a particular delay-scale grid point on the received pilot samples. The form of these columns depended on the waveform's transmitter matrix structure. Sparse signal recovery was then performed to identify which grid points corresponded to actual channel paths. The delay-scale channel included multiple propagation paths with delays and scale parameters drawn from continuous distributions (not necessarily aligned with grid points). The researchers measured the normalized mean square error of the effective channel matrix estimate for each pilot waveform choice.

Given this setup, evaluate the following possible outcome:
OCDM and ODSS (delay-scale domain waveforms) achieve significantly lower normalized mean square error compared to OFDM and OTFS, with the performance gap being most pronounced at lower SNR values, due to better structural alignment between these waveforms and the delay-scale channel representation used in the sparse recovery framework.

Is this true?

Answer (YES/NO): NO